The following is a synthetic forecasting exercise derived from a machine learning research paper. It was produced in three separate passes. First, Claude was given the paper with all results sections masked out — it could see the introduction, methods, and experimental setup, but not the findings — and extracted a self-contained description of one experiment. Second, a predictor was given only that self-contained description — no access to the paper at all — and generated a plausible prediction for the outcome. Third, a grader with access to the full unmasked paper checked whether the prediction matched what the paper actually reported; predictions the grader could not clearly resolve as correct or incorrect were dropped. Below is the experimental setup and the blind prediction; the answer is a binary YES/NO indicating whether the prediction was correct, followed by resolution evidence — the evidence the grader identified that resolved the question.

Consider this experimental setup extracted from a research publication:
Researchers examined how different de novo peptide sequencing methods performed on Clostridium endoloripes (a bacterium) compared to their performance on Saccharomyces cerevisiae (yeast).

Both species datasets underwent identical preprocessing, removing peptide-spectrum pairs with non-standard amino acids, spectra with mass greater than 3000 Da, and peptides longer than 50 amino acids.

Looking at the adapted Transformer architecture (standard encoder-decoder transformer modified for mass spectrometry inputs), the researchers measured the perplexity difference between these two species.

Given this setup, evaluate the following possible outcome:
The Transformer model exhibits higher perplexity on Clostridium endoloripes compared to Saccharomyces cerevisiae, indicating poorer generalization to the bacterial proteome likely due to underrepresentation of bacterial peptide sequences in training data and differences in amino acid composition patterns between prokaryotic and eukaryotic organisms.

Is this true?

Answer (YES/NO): YES